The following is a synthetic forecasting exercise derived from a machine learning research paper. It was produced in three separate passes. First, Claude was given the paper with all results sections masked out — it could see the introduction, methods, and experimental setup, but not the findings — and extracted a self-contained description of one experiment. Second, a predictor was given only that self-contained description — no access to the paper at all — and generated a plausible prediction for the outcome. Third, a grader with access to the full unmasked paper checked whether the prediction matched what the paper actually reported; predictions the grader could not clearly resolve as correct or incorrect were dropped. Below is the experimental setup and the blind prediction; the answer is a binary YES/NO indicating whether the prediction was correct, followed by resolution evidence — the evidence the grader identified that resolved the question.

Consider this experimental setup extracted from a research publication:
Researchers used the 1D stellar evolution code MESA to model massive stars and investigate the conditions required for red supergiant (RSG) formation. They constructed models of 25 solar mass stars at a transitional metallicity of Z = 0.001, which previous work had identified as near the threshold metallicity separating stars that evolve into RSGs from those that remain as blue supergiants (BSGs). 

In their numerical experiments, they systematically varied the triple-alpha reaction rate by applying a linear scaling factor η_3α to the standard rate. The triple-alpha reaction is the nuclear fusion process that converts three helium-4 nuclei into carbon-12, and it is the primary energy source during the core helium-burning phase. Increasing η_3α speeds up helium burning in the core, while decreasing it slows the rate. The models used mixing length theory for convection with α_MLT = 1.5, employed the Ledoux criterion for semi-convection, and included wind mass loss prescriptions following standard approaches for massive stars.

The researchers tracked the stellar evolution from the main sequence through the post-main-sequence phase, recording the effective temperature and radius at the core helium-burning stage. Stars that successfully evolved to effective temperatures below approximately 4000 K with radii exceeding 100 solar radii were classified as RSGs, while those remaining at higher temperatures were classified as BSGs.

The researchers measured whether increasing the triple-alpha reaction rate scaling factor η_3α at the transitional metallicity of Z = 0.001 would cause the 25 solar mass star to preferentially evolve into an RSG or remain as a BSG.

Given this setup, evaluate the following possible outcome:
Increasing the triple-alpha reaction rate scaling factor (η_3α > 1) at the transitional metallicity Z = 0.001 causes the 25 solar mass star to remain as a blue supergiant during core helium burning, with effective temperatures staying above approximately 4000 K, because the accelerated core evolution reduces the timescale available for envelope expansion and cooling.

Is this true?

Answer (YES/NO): YES